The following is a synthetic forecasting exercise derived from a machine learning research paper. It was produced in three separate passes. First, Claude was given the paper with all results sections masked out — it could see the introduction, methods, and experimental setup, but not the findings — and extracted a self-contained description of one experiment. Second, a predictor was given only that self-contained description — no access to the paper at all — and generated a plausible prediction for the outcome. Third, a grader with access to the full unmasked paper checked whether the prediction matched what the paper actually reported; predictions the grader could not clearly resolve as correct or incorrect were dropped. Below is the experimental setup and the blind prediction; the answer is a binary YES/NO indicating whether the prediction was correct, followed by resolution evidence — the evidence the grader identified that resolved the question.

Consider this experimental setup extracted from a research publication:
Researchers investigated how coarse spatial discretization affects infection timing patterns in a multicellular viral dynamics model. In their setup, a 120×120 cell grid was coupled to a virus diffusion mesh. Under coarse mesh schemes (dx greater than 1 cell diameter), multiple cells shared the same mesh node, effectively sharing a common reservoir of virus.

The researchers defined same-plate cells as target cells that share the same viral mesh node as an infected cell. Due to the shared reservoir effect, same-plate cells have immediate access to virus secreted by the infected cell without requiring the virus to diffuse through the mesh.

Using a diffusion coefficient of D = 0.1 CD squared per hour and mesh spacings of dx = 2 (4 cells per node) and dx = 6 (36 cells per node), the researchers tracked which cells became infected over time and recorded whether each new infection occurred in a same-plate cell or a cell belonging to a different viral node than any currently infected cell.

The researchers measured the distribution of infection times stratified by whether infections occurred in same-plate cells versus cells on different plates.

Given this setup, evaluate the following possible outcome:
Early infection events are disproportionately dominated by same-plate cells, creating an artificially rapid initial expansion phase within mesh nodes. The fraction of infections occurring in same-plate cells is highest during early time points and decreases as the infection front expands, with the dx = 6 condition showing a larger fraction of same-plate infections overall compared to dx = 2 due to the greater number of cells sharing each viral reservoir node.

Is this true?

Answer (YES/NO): YES